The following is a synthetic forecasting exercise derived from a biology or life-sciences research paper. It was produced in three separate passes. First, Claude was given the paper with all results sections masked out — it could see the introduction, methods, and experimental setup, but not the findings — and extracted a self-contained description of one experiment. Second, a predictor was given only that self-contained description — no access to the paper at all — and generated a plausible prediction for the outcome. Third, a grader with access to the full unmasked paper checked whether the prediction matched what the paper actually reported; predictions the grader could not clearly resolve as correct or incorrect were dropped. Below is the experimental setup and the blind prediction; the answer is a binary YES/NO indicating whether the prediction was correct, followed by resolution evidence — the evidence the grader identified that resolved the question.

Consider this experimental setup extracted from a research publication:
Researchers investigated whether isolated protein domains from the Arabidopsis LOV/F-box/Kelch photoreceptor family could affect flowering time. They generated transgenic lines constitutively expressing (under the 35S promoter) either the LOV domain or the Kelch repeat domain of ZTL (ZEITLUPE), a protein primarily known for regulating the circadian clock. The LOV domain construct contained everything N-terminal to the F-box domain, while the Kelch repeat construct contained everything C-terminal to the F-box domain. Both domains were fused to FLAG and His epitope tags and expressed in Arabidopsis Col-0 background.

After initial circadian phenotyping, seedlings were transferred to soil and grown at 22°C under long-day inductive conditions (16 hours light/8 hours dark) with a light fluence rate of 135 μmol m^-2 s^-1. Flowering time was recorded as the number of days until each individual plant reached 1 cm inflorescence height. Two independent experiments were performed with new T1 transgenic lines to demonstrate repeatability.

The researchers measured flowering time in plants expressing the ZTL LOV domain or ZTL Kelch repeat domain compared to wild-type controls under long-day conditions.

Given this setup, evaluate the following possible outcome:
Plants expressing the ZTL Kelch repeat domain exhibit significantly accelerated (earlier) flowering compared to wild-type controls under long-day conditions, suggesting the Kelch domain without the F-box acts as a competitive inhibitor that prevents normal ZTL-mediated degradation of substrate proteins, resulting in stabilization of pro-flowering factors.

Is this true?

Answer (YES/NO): NO